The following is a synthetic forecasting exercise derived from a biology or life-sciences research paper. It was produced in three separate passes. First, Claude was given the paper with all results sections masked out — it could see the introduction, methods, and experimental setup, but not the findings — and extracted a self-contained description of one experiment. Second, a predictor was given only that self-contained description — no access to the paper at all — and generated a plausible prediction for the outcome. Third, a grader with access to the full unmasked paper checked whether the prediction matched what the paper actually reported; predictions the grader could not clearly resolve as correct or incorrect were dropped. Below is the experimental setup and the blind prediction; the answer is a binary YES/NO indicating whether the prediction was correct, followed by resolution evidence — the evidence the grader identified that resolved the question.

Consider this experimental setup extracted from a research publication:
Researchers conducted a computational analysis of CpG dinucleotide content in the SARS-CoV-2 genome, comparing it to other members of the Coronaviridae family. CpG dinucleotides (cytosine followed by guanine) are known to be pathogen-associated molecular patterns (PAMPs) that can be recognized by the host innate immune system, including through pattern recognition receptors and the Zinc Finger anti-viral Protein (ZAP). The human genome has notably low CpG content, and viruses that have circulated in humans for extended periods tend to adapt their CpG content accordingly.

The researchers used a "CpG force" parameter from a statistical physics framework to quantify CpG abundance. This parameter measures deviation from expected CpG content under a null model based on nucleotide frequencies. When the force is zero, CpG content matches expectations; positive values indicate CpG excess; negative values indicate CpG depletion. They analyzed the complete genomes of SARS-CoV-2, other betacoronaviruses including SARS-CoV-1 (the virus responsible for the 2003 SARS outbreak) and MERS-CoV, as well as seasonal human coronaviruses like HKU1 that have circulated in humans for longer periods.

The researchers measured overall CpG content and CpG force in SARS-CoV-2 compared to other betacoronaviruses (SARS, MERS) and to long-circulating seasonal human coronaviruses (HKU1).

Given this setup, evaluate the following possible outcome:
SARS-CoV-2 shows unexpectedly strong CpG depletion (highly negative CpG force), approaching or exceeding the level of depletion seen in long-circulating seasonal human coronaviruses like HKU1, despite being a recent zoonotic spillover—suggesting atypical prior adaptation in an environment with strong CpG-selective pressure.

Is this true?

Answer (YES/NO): NO